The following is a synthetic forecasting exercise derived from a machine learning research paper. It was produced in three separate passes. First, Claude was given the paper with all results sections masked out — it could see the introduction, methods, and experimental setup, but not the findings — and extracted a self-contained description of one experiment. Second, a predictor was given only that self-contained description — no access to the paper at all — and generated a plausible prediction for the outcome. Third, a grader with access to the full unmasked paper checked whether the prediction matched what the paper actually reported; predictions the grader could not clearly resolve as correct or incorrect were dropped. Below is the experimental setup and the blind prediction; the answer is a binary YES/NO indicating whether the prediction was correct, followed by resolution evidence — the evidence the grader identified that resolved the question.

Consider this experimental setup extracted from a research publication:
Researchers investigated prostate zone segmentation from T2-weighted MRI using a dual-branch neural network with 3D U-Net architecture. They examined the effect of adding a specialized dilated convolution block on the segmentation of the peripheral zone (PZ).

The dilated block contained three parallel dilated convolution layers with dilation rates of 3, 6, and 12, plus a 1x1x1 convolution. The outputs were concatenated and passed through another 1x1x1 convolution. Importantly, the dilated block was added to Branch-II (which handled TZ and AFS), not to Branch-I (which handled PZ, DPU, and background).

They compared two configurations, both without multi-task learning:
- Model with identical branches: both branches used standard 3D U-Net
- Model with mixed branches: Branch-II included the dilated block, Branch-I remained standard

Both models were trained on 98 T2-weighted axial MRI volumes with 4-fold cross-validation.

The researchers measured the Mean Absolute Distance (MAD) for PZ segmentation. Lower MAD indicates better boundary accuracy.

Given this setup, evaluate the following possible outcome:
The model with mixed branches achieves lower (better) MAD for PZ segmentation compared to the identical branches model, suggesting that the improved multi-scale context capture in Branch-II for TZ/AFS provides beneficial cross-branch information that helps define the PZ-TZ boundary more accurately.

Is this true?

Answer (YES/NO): NO